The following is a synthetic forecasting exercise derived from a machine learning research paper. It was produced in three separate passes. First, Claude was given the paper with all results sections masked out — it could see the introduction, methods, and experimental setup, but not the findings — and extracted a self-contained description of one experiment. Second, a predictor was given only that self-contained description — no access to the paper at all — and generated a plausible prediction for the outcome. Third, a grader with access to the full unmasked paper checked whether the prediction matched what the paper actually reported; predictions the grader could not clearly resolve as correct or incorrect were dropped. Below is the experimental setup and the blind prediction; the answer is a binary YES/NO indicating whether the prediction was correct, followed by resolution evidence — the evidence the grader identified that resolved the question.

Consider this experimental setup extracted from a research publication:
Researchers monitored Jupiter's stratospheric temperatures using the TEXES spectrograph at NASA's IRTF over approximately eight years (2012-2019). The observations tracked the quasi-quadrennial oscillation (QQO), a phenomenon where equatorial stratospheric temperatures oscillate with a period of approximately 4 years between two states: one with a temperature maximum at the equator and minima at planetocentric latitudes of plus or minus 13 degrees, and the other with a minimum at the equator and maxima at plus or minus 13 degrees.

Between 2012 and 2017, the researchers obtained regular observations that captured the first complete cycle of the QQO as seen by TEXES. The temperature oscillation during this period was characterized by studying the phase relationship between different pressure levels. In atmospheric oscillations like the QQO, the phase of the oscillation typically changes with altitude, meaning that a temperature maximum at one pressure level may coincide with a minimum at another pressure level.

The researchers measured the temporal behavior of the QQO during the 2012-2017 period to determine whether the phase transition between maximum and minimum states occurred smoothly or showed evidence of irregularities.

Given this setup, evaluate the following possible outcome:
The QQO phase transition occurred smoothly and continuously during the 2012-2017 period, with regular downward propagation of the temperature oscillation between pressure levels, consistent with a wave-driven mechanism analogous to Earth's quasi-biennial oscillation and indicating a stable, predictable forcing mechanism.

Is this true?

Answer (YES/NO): YES